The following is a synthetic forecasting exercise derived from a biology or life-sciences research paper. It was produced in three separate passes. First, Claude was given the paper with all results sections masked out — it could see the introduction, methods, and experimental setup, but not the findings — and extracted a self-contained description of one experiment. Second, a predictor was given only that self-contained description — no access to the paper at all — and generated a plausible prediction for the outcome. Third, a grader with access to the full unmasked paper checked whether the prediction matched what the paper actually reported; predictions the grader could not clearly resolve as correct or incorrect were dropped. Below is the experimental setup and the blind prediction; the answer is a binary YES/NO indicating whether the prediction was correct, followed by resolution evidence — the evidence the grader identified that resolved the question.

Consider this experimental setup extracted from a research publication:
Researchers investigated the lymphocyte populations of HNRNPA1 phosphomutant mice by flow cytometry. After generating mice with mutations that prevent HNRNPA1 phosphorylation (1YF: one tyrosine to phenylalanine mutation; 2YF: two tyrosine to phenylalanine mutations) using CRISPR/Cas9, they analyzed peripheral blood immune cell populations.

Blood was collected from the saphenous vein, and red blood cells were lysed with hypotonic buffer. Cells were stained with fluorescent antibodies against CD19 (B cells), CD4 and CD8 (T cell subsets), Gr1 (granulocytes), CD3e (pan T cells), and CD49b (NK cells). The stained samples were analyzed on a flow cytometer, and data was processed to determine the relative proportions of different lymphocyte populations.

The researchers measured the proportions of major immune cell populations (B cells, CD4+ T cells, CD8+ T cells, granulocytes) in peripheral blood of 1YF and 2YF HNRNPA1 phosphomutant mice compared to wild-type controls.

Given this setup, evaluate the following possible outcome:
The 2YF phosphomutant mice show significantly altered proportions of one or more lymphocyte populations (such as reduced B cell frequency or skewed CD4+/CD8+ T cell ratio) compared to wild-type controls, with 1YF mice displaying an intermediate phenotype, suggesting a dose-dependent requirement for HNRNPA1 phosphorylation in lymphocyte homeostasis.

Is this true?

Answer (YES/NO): NO